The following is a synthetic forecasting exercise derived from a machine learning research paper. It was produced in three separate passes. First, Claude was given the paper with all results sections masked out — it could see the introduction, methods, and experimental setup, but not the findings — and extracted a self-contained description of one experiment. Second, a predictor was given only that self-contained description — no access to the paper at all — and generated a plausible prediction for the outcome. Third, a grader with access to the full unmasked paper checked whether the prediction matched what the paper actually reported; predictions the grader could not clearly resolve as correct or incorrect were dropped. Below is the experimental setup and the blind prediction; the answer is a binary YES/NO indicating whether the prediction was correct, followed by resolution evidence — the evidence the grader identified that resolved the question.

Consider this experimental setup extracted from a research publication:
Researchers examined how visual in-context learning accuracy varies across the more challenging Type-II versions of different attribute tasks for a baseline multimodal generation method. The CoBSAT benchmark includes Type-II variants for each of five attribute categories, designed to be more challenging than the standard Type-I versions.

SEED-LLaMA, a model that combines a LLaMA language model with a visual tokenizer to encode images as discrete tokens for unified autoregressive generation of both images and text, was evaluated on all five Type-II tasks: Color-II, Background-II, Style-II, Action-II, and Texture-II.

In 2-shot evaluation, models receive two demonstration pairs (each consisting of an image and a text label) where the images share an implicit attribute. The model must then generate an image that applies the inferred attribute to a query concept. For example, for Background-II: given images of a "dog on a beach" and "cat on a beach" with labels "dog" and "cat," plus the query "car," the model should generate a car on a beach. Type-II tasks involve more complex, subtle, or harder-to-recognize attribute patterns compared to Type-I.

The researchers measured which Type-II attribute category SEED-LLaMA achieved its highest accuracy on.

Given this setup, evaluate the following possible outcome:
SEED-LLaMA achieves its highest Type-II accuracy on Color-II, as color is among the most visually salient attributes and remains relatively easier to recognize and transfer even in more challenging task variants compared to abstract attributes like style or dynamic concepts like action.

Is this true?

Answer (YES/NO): NO